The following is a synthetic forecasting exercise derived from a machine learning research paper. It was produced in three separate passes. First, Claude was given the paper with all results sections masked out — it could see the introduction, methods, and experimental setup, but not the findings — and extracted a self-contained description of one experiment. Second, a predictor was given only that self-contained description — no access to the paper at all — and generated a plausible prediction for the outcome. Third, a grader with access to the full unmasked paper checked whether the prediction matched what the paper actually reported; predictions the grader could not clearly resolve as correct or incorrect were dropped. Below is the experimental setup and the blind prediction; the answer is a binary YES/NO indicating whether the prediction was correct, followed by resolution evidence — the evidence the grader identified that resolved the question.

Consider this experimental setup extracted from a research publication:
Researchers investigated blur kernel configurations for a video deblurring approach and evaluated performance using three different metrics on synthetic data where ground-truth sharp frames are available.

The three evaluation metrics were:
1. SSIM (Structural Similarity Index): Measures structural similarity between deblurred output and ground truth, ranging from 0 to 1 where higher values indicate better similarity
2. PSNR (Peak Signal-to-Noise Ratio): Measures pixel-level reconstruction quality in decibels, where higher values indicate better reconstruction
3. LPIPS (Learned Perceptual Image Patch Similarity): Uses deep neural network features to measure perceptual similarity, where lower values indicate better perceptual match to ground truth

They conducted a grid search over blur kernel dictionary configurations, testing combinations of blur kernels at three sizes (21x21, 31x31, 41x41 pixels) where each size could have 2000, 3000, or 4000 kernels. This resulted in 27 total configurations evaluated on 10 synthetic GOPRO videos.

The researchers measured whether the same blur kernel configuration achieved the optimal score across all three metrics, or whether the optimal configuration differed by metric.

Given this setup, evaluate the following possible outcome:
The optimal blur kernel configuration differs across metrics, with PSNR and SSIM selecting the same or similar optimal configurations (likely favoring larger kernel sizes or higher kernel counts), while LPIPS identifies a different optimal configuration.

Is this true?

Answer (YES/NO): NO